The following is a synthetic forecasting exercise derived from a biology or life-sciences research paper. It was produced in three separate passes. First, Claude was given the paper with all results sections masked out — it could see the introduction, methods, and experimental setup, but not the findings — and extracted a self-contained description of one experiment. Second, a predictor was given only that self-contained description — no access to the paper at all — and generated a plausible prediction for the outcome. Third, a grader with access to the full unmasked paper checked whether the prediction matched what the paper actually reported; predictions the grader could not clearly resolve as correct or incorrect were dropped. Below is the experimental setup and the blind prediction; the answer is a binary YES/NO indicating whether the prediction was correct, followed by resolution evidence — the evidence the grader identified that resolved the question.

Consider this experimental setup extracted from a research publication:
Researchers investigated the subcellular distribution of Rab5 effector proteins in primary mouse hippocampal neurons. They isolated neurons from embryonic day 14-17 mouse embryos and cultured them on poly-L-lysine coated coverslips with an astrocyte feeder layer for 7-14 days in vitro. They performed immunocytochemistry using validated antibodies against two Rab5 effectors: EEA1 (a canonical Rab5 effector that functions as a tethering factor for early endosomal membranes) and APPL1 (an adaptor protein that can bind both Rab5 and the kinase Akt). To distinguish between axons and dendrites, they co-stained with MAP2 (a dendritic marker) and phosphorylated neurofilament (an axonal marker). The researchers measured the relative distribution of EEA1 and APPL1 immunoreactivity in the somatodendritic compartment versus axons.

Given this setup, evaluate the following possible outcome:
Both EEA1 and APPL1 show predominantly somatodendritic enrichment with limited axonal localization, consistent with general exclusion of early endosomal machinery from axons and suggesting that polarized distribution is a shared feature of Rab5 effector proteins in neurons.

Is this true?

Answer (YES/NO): NO